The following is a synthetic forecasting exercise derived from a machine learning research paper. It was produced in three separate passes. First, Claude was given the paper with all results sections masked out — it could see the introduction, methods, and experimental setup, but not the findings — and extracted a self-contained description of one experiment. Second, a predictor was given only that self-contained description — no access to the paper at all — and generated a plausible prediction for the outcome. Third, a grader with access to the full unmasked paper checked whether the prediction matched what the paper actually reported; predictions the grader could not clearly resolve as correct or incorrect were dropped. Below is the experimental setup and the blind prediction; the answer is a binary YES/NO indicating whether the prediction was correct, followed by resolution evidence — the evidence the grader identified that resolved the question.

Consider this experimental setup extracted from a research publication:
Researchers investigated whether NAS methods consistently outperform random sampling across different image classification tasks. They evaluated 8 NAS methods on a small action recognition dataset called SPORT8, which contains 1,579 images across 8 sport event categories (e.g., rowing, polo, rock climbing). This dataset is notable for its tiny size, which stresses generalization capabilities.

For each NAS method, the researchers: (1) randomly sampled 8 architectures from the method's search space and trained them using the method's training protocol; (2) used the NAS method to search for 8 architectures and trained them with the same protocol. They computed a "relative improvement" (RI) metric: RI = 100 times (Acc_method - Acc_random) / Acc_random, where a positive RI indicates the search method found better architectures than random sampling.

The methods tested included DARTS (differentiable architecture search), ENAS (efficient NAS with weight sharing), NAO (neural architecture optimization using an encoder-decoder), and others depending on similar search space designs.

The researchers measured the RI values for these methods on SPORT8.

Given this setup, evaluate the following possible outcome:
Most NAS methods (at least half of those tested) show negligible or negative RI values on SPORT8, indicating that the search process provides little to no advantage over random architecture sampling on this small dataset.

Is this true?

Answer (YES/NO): YES